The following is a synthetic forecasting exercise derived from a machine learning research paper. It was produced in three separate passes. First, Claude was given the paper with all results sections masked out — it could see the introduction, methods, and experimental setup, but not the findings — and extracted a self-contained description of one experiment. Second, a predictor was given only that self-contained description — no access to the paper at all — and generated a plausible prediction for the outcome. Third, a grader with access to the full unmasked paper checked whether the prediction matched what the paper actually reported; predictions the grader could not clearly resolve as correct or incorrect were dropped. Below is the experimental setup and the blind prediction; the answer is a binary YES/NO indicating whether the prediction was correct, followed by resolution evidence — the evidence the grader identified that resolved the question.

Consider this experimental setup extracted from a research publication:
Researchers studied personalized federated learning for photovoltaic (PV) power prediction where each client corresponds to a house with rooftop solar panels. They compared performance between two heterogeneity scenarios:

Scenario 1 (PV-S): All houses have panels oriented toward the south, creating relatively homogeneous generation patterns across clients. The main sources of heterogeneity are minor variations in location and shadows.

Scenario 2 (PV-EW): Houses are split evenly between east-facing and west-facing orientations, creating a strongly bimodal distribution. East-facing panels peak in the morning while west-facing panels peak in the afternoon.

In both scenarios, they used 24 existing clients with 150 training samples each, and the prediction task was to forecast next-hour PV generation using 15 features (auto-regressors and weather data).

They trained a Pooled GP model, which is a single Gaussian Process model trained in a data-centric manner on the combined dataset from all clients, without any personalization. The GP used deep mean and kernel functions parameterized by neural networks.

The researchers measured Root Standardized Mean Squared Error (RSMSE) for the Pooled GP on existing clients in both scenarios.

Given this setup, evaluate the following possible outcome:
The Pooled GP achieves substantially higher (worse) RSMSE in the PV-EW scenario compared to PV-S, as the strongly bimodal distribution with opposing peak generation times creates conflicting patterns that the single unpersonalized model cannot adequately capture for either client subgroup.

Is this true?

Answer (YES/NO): NO